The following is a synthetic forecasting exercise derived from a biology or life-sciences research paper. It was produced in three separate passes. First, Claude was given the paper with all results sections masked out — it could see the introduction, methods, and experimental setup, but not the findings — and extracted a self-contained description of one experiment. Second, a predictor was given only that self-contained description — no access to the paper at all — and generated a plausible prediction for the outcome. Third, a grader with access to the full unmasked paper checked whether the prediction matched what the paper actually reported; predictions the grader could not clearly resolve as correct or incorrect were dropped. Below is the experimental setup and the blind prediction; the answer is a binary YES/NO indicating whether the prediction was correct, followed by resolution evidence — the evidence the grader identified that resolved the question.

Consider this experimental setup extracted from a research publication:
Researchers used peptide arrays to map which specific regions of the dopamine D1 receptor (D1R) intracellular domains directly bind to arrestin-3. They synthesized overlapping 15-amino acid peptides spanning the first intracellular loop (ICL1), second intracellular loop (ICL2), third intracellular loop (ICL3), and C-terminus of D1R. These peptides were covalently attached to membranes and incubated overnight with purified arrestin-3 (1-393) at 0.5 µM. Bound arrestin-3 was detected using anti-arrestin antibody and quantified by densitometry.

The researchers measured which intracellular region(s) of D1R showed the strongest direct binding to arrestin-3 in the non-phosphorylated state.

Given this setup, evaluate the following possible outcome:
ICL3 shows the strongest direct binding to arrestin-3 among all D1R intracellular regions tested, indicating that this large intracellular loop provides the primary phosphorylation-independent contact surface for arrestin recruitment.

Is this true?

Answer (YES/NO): NO